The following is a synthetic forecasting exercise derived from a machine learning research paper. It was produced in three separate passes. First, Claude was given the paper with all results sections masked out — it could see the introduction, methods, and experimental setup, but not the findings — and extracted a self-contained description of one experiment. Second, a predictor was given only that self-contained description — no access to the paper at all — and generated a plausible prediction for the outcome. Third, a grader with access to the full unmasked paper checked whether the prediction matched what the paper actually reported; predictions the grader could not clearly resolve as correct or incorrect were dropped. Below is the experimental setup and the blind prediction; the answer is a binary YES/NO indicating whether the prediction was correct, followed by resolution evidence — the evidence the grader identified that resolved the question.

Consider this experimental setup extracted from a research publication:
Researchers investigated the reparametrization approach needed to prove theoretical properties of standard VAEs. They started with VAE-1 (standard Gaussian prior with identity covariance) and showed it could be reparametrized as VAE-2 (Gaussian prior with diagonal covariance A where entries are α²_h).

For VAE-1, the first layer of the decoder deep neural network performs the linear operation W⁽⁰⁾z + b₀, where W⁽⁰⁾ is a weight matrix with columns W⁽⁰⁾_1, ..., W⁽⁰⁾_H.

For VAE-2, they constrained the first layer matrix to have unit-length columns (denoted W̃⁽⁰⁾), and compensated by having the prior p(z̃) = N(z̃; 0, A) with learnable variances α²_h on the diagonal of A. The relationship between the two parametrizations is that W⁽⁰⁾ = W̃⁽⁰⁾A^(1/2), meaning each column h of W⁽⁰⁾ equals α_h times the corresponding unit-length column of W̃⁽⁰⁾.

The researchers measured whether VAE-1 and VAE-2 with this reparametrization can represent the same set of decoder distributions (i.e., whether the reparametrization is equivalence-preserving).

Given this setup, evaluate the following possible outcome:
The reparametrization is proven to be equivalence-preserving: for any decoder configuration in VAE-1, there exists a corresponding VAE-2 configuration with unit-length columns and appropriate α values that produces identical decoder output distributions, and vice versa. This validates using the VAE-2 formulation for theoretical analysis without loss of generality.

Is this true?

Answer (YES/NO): YES